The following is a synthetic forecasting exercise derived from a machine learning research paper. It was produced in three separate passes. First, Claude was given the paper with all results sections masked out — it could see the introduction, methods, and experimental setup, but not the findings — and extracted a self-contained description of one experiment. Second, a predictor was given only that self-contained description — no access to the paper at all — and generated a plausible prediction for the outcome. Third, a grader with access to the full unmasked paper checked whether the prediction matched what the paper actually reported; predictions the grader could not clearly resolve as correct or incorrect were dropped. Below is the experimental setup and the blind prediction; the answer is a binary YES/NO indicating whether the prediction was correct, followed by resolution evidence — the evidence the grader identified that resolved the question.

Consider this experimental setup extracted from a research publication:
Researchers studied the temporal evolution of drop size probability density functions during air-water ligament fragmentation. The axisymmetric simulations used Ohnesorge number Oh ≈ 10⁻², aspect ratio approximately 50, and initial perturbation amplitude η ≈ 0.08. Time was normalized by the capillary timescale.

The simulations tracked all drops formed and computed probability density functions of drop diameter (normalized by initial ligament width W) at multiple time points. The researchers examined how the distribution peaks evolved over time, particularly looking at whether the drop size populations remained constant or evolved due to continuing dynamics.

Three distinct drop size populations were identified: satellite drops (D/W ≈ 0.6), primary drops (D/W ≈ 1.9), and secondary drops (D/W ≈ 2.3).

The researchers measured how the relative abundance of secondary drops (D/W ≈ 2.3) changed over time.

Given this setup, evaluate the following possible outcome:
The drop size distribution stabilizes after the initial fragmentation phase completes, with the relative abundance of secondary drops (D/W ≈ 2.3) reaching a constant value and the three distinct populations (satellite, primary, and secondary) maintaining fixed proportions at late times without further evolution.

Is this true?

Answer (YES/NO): NO